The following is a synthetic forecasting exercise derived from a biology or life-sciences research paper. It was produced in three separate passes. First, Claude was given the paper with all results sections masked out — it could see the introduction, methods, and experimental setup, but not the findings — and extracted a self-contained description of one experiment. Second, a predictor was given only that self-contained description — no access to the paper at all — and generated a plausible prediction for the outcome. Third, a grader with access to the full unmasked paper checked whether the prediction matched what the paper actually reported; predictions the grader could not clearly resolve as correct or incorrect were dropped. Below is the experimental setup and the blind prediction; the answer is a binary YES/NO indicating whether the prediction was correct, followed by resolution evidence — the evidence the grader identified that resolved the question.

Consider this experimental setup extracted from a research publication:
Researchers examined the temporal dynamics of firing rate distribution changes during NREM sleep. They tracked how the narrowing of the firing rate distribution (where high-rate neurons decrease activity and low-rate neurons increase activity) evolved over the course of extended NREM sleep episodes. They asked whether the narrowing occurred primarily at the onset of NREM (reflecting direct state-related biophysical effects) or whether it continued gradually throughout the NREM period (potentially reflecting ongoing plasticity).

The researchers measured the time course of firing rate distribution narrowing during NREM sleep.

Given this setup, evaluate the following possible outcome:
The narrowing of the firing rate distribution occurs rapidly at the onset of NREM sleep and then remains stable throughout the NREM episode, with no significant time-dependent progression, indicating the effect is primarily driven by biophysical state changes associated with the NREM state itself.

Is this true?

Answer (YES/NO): NO